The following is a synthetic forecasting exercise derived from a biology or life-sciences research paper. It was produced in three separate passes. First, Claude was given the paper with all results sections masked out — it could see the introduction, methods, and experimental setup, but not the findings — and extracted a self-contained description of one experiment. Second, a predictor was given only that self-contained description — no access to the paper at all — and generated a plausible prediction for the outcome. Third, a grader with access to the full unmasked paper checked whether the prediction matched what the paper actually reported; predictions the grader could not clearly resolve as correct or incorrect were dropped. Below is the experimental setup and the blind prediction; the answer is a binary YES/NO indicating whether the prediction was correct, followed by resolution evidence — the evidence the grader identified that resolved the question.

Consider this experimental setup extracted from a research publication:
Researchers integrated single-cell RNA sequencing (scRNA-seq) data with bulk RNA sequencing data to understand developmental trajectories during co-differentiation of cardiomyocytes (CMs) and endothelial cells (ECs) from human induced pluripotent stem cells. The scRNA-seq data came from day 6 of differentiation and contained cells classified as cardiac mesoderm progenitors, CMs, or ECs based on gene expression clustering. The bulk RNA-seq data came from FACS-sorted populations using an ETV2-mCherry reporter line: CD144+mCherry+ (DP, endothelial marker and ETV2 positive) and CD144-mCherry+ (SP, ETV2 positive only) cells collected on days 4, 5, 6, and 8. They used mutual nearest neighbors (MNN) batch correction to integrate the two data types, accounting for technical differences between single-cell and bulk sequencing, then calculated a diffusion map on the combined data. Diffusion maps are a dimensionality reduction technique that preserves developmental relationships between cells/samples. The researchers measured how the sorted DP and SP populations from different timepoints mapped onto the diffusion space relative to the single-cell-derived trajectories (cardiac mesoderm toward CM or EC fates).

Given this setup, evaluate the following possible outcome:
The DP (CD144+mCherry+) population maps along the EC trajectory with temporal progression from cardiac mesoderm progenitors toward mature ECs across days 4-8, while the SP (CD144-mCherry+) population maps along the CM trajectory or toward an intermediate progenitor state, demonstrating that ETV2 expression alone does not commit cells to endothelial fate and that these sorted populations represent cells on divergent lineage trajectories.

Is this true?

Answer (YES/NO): YES